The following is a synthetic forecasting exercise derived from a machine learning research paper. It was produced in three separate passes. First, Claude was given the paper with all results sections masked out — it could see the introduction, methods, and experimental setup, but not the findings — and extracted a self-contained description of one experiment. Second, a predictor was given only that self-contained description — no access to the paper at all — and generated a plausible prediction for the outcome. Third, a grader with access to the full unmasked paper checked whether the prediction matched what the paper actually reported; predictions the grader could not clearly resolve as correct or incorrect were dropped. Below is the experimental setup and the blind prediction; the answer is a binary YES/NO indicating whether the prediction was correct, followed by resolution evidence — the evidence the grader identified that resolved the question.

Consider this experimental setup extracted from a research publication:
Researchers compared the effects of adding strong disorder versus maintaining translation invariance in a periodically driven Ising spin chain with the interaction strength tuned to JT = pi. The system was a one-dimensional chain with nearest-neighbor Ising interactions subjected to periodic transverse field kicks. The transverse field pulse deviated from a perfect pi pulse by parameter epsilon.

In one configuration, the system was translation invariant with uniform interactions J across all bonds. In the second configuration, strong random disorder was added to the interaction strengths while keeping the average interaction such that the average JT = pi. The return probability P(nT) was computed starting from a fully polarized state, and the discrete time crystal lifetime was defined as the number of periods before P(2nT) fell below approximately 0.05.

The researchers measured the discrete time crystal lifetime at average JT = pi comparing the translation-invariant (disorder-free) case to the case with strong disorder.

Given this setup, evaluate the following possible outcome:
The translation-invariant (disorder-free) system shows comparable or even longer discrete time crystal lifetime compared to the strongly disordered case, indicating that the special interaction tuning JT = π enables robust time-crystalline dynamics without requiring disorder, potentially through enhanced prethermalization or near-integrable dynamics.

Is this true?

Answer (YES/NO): YES